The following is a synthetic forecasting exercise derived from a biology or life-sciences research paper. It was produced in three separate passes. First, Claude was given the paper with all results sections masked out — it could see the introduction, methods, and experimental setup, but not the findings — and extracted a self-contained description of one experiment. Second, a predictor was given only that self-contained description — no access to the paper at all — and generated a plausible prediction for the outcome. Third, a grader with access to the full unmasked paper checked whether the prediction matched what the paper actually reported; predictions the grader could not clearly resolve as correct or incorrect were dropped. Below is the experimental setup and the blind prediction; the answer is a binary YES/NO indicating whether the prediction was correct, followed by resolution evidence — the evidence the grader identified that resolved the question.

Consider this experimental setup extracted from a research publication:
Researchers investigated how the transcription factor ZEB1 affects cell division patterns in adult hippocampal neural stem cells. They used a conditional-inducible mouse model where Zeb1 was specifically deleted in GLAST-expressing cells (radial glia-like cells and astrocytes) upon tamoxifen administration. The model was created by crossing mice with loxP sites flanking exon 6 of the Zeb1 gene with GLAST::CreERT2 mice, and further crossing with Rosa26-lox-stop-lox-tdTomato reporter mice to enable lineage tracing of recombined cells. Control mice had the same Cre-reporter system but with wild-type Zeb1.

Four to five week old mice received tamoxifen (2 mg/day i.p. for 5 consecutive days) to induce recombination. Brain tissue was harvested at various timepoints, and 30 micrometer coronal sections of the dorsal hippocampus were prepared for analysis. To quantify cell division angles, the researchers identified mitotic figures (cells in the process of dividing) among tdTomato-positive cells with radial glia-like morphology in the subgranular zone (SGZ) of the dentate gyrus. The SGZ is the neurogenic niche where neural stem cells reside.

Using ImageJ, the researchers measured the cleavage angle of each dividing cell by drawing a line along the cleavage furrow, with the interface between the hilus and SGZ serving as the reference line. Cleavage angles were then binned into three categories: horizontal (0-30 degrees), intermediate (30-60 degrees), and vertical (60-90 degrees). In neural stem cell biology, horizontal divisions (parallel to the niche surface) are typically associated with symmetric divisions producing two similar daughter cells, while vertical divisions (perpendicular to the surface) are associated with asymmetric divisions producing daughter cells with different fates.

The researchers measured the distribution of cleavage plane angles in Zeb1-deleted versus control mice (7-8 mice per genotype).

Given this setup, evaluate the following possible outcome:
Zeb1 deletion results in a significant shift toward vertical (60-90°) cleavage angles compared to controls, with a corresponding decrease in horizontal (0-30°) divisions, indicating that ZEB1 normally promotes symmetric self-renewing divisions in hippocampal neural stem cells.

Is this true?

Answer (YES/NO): NO